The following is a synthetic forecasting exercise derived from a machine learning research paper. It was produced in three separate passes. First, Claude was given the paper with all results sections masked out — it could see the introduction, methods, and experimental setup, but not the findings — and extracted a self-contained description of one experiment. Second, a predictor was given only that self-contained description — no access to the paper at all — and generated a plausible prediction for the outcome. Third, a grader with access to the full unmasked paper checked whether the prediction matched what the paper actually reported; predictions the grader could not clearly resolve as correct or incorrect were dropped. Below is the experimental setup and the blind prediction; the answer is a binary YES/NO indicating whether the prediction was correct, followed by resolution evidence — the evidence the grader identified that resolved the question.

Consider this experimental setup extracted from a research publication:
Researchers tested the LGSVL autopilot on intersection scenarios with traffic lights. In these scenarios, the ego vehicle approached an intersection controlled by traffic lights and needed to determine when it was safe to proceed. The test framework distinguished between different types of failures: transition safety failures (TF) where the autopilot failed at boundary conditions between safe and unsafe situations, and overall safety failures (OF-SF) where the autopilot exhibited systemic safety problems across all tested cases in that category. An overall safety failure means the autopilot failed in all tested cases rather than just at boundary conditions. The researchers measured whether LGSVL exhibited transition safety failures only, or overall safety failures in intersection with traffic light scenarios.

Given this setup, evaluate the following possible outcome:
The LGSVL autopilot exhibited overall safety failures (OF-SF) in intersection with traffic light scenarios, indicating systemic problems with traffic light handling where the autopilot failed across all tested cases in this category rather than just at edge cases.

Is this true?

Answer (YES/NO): YES